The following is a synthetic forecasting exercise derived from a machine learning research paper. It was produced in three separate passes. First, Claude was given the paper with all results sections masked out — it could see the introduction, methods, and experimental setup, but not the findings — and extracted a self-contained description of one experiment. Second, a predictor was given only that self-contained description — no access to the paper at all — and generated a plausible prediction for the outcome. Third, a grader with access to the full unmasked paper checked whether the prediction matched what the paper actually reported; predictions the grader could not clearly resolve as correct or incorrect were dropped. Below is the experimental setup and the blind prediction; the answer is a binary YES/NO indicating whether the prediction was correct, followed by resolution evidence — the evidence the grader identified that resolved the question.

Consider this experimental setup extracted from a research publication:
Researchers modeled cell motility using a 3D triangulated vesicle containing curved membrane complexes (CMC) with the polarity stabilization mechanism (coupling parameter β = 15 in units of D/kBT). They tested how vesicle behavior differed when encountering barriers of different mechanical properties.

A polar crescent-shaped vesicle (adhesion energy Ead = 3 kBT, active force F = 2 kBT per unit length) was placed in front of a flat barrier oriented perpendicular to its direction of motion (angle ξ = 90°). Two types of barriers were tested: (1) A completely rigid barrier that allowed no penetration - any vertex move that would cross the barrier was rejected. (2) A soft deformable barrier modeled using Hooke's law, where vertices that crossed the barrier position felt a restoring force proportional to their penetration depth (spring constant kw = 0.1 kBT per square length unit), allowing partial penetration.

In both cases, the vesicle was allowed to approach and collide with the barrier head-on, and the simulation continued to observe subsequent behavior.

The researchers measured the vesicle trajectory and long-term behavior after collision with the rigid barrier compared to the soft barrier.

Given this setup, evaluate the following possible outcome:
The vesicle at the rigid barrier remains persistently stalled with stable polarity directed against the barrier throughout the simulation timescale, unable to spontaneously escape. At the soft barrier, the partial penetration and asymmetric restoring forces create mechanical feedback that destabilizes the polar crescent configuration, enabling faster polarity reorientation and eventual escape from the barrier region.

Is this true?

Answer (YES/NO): NO